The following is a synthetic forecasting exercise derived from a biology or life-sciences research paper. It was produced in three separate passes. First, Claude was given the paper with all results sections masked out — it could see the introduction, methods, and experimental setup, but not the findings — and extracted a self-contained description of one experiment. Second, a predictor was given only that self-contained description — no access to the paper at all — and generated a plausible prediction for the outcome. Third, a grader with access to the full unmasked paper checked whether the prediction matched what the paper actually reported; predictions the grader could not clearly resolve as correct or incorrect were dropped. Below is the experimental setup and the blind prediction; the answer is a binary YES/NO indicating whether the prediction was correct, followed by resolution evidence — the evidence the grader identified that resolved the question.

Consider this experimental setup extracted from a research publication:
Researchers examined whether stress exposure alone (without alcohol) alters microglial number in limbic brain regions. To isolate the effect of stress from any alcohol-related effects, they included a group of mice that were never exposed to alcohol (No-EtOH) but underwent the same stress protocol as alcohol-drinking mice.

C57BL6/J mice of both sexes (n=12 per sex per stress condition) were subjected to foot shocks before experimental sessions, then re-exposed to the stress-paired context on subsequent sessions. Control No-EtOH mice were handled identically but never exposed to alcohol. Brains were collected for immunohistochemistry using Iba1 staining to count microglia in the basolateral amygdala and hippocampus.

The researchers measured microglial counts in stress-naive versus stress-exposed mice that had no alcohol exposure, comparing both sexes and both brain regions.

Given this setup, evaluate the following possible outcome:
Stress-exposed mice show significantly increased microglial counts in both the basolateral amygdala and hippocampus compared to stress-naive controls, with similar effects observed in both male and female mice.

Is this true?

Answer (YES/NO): NO